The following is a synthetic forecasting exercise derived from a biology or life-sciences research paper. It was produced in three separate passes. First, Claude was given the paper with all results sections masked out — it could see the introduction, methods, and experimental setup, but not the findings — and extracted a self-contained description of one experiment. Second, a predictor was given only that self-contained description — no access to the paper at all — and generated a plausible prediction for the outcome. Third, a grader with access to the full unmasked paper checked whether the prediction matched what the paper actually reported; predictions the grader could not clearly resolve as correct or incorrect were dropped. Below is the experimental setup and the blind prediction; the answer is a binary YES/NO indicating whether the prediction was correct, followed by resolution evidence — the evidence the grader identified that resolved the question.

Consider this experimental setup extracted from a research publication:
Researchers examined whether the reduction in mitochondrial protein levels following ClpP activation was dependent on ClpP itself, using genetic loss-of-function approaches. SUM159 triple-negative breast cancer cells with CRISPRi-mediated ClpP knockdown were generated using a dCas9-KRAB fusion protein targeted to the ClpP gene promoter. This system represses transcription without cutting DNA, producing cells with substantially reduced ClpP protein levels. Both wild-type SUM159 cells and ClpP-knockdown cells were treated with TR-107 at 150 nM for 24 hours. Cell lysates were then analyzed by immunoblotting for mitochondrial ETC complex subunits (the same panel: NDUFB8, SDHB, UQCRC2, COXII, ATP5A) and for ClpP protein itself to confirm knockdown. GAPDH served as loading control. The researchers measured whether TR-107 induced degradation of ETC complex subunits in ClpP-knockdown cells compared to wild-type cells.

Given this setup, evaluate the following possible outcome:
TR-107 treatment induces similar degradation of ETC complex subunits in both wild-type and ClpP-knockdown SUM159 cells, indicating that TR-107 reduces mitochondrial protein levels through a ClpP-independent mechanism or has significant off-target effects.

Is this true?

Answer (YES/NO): NO